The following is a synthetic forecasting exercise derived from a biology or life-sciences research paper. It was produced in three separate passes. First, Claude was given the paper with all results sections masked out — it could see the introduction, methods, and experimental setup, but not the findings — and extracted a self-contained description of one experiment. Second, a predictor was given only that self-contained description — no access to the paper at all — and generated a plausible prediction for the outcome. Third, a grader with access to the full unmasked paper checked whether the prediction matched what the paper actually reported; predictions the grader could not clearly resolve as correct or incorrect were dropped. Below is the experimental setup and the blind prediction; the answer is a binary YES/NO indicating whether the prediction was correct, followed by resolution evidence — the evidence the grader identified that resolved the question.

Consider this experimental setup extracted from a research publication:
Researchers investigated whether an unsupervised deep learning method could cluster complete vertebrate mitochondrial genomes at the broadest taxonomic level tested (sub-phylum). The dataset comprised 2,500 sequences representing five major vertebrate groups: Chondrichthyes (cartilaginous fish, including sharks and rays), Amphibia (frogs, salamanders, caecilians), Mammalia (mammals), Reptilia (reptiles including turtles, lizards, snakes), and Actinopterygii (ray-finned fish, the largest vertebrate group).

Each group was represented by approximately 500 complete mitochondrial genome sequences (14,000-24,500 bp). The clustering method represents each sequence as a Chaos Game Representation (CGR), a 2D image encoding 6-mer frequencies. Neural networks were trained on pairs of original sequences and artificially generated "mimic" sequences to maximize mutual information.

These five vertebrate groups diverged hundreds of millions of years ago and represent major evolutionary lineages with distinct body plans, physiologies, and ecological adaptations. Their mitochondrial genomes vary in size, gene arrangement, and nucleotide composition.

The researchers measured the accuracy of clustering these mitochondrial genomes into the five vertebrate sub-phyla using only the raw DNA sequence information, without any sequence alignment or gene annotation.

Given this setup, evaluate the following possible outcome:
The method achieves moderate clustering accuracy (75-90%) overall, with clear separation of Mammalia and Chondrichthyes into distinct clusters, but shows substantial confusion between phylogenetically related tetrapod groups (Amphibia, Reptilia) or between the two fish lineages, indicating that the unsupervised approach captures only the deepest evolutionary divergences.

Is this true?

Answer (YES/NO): NO